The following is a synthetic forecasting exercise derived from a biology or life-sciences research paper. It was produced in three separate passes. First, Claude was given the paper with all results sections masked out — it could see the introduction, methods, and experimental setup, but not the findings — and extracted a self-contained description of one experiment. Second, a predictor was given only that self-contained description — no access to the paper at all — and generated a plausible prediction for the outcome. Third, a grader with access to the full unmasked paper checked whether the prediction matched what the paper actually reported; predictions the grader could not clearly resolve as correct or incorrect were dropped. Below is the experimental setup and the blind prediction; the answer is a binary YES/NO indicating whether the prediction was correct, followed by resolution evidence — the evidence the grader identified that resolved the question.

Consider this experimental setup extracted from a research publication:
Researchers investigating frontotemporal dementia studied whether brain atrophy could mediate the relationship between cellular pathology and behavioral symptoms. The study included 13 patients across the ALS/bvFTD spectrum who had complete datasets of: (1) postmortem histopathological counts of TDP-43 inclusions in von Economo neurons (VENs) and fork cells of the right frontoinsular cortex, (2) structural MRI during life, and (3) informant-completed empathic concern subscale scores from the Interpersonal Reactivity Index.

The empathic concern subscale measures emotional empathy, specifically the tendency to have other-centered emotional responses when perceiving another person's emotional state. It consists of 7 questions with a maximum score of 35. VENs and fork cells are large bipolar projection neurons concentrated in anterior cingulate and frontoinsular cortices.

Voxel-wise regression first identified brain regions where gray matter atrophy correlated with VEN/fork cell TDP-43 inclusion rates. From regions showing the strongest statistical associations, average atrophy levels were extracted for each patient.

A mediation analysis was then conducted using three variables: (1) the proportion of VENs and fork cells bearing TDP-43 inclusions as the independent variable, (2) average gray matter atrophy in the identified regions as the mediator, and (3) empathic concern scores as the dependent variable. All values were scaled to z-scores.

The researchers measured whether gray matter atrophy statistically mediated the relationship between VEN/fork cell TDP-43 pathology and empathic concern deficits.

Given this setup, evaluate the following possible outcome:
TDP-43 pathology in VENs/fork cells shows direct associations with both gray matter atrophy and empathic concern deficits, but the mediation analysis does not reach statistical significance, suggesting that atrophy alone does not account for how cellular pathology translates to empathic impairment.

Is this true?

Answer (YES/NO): NO